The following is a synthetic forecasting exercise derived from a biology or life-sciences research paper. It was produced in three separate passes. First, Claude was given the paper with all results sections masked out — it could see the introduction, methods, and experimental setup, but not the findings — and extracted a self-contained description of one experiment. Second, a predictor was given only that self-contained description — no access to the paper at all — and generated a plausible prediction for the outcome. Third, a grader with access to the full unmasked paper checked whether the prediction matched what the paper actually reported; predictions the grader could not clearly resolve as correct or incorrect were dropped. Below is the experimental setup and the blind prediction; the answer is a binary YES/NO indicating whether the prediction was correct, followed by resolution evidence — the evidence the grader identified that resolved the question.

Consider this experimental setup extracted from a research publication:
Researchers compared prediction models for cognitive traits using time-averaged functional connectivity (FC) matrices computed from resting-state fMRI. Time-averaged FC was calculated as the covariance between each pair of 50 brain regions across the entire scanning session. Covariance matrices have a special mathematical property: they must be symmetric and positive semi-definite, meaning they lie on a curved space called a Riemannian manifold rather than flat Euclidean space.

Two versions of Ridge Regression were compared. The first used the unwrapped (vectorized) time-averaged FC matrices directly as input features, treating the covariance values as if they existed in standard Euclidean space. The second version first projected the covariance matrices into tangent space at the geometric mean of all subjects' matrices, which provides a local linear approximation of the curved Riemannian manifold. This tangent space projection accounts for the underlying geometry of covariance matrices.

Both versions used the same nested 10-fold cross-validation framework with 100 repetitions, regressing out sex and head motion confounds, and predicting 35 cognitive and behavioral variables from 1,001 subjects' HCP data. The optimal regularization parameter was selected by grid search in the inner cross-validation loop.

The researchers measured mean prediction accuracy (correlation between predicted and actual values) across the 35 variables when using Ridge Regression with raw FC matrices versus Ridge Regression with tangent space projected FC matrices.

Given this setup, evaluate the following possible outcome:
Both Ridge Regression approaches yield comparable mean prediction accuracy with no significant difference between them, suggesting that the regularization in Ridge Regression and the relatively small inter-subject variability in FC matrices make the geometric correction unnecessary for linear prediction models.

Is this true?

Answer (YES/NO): NO